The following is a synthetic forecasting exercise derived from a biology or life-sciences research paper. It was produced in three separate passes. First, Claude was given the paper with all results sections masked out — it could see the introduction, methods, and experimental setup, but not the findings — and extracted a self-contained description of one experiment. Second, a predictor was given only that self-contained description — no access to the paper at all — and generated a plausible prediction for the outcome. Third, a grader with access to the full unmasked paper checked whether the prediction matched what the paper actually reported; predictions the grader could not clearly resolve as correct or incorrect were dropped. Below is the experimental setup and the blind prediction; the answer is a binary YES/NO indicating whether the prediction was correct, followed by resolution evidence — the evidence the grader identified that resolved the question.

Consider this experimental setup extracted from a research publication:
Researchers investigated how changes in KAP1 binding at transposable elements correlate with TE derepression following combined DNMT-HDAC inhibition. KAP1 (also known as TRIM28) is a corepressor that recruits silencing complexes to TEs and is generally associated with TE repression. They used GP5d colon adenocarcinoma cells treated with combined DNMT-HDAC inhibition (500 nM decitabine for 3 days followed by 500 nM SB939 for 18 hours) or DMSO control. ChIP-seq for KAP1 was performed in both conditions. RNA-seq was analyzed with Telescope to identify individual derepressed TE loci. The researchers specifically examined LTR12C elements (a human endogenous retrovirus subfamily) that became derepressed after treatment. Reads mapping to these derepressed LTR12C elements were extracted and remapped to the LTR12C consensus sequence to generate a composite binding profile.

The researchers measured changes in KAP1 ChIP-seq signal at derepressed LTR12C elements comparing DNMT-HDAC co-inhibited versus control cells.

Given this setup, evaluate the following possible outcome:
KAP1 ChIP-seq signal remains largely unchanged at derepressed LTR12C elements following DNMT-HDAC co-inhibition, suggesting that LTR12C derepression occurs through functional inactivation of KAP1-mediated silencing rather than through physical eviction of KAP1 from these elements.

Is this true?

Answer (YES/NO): NO